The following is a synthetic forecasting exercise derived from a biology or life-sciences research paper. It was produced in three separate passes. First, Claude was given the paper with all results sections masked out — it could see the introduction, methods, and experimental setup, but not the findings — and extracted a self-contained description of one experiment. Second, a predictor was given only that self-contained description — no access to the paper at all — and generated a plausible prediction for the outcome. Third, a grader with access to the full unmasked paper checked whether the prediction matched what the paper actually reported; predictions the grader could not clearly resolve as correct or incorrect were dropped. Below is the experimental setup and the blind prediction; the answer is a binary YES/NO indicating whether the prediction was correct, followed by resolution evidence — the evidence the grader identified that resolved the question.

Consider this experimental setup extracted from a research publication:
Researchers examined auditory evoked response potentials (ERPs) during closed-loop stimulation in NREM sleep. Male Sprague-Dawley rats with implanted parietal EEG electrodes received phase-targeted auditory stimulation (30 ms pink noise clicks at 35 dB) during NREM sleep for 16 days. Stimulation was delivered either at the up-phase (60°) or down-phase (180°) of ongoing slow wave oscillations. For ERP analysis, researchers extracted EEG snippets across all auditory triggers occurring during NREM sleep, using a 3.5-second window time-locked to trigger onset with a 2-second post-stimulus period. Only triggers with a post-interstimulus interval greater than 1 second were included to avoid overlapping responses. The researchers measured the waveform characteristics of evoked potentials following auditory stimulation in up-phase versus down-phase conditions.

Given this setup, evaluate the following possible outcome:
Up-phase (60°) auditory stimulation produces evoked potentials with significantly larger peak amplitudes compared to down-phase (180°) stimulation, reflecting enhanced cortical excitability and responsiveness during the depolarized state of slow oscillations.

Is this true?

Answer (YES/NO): NO